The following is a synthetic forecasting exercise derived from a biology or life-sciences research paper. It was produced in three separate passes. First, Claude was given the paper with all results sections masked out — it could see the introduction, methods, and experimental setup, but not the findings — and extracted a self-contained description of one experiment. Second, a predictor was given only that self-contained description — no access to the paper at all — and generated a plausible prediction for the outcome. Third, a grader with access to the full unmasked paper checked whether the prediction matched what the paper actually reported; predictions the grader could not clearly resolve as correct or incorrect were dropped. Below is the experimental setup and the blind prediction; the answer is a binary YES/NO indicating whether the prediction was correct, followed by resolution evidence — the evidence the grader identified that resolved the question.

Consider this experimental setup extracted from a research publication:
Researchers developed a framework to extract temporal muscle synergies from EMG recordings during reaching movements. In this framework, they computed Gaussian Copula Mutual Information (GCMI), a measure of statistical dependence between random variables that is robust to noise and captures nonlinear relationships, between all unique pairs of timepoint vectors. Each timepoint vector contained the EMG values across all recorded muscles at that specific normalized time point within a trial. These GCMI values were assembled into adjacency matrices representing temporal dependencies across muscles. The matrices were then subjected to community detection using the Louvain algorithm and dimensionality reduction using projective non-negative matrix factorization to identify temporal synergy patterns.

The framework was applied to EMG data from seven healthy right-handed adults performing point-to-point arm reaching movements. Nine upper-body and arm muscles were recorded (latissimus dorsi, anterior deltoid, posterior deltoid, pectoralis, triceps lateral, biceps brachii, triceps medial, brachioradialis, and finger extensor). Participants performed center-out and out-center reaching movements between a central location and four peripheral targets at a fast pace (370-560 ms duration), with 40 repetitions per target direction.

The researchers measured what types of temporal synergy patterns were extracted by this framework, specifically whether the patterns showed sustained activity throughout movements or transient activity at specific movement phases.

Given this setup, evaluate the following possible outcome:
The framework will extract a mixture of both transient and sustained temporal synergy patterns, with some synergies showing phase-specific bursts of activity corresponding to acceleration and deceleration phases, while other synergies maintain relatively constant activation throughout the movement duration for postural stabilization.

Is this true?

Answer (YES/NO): YES